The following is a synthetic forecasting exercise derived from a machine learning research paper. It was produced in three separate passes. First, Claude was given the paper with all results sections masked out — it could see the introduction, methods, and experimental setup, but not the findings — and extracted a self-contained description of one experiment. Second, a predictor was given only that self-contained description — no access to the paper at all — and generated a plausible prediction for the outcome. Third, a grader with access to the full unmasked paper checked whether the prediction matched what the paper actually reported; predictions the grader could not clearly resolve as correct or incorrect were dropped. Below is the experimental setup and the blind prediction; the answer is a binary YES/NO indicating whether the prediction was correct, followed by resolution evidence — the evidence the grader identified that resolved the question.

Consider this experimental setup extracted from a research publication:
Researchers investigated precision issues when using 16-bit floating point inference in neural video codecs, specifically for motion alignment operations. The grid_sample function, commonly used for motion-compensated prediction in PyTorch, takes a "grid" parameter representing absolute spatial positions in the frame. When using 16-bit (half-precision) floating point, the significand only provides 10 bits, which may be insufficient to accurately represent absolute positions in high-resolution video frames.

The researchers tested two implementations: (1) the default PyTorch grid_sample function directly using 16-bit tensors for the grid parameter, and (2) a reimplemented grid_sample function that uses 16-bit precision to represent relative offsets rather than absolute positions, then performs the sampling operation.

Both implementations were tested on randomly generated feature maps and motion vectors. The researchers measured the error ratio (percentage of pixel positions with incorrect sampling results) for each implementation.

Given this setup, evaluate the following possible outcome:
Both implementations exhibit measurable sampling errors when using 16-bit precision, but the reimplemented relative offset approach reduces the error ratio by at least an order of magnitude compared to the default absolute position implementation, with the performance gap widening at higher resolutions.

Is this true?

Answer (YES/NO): NO